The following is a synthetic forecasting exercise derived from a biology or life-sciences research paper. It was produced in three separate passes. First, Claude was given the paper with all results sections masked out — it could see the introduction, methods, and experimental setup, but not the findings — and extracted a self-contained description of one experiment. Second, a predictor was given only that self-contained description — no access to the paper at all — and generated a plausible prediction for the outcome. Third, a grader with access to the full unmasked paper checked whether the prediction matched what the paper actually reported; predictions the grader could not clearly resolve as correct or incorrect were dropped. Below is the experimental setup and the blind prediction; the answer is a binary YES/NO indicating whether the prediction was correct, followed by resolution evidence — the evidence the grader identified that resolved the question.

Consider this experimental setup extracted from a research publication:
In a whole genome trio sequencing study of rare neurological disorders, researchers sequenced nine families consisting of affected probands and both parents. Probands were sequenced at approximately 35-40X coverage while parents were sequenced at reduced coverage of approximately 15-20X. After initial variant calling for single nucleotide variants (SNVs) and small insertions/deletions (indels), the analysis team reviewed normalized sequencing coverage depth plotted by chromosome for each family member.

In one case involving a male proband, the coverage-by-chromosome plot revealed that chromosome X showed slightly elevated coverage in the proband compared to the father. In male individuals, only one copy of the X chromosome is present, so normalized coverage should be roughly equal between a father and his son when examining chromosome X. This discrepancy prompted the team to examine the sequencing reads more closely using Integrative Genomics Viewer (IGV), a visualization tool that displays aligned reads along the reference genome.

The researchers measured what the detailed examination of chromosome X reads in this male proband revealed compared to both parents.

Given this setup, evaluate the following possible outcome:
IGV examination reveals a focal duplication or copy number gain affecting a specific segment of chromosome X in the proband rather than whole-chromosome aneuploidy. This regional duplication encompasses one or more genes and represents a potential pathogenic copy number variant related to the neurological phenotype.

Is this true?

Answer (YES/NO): YES